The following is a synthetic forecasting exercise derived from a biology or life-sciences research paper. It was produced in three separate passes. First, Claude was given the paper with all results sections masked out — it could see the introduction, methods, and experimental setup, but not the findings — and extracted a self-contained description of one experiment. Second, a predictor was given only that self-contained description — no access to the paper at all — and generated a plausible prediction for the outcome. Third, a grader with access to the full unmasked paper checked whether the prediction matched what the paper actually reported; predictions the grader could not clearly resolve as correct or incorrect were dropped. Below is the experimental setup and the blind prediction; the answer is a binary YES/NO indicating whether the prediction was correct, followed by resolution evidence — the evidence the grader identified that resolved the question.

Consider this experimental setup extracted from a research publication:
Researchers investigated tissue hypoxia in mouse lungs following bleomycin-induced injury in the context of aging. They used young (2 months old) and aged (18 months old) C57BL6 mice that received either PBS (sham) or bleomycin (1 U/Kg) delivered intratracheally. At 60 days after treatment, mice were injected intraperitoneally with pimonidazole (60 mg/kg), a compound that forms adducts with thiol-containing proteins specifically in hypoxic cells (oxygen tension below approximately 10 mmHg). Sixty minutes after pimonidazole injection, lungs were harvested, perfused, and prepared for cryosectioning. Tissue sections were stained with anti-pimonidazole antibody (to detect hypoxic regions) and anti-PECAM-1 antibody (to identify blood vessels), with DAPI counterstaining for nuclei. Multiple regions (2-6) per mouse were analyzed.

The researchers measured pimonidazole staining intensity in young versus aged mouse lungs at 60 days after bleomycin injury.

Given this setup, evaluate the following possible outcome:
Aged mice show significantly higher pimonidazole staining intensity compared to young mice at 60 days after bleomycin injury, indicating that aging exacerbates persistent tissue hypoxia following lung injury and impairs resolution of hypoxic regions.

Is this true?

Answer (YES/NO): YES